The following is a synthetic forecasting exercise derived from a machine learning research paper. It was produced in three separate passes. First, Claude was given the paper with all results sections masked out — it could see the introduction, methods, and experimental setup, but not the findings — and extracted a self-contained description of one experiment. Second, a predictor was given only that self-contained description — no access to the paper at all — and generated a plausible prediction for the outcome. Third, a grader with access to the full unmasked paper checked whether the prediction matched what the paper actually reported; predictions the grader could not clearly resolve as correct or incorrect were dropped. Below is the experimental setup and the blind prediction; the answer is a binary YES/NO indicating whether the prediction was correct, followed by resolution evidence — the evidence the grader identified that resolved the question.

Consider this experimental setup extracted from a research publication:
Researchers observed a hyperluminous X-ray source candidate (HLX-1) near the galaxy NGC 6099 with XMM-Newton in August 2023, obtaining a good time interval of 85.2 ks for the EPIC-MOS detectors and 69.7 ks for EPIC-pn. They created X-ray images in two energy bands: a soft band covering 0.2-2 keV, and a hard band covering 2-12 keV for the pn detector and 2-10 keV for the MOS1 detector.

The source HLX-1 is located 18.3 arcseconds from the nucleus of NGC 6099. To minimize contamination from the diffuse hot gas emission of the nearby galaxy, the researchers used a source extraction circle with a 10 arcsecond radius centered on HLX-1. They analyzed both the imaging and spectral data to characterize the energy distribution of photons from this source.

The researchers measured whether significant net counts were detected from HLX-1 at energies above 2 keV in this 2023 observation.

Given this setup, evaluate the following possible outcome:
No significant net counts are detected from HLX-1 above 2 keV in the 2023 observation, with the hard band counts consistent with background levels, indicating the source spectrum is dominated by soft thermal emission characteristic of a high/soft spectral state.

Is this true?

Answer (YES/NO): NO